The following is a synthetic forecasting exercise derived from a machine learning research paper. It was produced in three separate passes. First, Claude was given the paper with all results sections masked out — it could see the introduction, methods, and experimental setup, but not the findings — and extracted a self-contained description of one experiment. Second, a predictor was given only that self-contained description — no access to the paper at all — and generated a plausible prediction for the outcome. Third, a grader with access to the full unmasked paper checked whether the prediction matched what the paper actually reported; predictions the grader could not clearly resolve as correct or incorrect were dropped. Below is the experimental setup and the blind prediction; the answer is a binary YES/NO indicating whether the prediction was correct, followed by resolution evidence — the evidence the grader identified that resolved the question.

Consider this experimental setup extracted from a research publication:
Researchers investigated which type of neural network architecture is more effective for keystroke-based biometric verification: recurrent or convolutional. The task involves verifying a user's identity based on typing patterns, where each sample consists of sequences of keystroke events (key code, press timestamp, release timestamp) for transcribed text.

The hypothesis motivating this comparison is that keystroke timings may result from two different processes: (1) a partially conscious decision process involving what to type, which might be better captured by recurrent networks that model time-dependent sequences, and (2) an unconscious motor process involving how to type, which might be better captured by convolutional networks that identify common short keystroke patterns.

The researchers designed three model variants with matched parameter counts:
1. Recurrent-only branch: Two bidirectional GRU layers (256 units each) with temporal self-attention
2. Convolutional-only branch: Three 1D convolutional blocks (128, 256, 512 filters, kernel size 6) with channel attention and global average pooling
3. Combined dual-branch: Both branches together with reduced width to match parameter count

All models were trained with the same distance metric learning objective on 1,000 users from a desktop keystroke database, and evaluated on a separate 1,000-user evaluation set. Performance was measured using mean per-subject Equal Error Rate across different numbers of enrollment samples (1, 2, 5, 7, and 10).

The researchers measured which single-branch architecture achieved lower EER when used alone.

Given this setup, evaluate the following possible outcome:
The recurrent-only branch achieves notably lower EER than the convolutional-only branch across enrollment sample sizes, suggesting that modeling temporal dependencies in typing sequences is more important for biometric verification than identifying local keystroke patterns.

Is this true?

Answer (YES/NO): YES